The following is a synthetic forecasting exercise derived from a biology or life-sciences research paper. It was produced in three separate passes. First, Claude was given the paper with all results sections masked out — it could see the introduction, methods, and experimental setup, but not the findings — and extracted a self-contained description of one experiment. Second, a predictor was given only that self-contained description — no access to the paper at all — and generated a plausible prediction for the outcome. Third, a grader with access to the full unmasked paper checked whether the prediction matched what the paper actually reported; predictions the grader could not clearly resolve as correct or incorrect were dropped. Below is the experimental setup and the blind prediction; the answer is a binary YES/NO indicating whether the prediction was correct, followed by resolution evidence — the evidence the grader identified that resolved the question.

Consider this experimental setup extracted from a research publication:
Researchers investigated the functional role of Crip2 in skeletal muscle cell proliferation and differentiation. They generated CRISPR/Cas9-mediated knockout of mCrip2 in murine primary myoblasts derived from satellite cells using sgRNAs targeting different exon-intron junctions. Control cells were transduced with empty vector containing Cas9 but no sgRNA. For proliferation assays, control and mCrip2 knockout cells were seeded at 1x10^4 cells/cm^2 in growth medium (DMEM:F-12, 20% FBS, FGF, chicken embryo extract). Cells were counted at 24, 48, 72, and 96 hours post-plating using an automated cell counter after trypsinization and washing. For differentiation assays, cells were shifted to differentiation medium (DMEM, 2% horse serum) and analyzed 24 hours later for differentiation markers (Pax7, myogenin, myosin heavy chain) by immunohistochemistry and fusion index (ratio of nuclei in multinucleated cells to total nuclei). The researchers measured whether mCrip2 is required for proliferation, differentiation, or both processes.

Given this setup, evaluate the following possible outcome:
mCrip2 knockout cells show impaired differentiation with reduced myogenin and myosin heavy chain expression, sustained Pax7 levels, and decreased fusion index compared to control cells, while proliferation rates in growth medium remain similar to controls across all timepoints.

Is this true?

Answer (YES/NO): YES